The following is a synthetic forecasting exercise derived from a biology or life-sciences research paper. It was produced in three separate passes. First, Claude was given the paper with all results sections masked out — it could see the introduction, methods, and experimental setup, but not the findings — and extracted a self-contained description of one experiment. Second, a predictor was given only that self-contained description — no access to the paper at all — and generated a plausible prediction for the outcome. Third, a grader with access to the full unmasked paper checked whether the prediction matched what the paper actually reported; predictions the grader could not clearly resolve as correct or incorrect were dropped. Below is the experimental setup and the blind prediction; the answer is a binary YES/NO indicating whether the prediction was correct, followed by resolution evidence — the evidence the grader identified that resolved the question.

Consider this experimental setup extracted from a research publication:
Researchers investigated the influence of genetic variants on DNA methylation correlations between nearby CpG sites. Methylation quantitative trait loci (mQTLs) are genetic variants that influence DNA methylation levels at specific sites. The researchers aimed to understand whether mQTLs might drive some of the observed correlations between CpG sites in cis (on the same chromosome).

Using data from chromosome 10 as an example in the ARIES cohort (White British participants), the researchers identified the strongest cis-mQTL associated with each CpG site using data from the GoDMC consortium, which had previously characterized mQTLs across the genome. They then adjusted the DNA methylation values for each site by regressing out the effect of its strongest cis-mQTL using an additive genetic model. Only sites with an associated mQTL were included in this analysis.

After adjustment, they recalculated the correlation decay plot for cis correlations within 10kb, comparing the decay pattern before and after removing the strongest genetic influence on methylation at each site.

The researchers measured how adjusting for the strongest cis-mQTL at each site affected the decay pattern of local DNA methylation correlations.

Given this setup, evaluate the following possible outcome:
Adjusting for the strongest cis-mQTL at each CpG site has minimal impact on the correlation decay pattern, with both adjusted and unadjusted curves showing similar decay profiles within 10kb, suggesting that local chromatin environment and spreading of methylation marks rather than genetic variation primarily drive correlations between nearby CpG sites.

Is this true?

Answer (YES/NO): YES